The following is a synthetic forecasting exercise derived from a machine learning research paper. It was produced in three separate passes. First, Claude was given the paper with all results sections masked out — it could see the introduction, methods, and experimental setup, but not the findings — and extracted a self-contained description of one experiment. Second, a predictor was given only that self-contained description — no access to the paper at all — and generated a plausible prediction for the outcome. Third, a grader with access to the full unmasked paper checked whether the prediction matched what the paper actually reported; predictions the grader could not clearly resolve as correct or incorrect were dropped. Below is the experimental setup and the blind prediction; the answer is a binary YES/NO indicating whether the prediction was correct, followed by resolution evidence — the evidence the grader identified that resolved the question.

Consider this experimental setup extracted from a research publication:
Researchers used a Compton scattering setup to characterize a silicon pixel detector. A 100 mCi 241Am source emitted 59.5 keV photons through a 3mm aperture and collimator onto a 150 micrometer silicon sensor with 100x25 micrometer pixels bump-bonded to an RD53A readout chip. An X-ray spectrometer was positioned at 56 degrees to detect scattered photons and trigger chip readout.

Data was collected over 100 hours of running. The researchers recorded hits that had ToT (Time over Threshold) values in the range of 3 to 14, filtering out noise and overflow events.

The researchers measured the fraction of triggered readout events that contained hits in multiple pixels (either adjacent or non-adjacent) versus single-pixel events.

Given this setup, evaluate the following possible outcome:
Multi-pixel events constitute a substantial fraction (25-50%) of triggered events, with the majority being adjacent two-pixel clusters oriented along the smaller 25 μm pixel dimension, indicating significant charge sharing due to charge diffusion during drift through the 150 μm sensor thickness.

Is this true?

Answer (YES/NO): NO